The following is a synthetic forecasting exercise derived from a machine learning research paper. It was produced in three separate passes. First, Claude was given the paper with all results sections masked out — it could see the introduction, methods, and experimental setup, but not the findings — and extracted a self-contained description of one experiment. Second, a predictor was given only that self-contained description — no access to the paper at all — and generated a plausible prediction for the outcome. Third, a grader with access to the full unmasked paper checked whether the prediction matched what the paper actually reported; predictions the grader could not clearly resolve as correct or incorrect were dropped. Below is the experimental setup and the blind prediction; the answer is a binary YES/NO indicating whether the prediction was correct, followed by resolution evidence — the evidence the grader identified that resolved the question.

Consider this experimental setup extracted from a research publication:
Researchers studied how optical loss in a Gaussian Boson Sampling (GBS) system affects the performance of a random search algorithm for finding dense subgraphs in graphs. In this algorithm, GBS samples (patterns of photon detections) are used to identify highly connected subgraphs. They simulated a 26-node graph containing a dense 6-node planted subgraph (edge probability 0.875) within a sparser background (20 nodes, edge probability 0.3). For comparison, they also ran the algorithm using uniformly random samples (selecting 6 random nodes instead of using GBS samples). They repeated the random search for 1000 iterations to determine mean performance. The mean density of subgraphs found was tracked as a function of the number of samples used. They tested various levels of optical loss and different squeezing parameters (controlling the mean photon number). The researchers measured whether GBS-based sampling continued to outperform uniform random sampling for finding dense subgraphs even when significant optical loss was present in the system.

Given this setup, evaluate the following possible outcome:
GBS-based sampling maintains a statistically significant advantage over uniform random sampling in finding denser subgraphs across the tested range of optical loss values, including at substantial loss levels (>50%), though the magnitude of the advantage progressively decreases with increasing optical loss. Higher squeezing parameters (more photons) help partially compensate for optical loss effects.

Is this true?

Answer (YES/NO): NO